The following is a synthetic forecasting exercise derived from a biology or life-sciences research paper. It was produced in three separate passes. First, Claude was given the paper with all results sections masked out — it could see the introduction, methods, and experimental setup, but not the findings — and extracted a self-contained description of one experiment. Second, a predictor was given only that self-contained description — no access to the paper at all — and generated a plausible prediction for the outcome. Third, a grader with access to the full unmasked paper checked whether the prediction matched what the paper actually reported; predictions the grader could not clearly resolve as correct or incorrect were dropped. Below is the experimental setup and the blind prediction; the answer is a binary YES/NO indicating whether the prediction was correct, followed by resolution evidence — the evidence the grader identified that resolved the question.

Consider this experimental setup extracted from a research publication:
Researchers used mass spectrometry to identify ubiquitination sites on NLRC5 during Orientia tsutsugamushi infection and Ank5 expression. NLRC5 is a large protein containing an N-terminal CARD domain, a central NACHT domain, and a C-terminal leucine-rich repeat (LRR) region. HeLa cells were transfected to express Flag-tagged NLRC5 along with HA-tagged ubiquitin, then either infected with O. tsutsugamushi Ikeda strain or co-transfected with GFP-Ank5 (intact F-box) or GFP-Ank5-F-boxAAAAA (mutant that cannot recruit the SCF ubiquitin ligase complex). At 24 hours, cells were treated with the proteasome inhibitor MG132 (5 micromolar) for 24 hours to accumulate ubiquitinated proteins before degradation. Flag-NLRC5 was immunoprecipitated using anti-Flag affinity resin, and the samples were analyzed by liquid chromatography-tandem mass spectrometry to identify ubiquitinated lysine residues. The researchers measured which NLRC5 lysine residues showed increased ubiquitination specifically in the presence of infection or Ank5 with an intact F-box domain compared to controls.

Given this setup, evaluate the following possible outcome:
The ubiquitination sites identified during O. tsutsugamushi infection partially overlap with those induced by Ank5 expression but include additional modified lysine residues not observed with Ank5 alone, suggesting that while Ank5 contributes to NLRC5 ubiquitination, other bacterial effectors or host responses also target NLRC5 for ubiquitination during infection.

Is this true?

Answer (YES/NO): NO